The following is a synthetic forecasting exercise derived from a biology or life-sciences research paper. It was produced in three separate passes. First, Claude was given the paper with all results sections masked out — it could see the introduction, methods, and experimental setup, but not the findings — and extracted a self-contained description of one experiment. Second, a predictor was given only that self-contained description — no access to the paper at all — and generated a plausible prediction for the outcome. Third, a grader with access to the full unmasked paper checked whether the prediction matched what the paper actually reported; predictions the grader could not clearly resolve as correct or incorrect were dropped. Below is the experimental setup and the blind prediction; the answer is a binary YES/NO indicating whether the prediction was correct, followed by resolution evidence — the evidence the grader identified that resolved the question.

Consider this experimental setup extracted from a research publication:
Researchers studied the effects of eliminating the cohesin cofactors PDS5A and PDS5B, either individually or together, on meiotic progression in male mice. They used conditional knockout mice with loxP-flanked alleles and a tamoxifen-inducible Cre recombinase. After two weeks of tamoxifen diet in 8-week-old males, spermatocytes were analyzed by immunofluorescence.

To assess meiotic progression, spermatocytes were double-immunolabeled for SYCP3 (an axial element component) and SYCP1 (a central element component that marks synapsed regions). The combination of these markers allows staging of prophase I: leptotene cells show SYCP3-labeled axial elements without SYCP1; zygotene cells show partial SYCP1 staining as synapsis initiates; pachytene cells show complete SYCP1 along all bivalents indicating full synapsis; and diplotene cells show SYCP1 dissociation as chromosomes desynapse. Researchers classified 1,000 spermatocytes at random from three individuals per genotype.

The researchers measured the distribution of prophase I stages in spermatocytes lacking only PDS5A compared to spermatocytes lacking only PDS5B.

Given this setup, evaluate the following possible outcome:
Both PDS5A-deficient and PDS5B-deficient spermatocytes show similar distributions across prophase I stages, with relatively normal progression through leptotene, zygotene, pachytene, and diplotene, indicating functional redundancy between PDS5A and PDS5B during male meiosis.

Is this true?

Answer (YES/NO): YES